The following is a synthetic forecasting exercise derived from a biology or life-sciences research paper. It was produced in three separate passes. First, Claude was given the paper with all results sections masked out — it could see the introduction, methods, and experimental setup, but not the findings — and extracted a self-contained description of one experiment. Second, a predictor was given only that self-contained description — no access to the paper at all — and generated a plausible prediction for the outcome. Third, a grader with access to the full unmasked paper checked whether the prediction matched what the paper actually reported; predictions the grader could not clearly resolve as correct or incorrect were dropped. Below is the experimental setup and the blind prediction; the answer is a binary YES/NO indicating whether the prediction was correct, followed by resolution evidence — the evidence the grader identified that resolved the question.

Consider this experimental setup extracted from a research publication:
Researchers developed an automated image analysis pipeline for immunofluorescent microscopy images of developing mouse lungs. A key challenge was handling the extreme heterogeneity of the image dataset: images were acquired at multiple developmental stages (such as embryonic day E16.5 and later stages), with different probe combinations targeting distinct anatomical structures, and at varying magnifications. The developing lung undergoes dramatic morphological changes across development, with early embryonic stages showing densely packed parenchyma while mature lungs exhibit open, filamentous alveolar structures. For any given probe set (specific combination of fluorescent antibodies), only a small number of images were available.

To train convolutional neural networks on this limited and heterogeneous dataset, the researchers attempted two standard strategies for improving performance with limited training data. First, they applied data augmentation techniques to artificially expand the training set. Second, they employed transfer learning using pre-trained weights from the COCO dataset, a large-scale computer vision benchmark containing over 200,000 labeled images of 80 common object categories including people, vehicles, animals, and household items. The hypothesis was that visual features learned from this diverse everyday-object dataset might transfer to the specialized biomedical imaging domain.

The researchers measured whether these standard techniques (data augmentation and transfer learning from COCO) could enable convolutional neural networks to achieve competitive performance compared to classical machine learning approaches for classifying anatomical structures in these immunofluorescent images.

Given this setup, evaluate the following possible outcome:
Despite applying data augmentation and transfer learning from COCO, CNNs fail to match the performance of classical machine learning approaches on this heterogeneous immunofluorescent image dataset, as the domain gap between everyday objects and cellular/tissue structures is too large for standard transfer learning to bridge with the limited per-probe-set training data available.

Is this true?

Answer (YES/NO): YES